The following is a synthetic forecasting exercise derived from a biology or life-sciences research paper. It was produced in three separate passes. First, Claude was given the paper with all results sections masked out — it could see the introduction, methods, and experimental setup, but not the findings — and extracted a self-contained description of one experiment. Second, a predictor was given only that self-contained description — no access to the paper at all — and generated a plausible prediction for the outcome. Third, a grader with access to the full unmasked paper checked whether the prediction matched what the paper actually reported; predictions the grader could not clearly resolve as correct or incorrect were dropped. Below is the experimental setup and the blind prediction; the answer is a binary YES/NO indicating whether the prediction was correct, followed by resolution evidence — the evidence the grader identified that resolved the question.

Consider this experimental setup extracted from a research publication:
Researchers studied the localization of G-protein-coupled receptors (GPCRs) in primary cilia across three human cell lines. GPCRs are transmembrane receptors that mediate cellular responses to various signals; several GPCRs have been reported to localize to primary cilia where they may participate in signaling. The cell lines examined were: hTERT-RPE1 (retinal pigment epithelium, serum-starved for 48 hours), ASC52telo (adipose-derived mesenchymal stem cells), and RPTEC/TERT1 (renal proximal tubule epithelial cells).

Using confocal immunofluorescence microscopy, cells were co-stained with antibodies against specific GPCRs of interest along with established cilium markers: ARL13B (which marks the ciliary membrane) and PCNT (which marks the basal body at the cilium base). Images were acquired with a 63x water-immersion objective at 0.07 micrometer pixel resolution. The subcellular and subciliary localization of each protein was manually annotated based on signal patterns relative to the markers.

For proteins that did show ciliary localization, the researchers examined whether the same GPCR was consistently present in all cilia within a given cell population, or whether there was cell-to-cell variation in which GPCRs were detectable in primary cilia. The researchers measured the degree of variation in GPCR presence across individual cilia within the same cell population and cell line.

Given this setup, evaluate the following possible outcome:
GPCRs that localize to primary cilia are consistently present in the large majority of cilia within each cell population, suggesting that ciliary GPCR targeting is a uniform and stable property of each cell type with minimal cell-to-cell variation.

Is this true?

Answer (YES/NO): NO